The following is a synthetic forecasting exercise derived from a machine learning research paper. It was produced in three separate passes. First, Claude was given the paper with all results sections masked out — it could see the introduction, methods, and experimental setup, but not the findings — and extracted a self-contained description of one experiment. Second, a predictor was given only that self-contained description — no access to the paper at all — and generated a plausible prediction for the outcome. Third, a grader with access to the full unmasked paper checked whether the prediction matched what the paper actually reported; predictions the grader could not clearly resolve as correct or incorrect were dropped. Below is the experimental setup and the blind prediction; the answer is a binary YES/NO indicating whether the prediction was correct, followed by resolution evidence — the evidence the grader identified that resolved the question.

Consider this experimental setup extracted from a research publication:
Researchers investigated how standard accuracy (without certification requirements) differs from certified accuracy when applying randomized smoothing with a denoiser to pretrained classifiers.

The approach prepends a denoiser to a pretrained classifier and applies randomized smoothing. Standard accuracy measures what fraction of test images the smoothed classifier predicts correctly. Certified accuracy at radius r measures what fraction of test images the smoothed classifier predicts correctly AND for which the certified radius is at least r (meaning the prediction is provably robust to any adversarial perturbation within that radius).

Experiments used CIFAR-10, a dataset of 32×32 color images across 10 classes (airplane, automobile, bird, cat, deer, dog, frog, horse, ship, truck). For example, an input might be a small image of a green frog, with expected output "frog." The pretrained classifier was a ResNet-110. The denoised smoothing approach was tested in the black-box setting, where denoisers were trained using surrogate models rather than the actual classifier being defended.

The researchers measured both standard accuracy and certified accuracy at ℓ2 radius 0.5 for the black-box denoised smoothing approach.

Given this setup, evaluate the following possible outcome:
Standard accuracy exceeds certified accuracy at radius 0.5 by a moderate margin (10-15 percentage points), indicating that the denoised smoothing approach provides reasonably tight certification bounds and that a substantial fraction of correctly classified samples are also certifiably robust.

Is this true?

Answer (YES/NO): NO